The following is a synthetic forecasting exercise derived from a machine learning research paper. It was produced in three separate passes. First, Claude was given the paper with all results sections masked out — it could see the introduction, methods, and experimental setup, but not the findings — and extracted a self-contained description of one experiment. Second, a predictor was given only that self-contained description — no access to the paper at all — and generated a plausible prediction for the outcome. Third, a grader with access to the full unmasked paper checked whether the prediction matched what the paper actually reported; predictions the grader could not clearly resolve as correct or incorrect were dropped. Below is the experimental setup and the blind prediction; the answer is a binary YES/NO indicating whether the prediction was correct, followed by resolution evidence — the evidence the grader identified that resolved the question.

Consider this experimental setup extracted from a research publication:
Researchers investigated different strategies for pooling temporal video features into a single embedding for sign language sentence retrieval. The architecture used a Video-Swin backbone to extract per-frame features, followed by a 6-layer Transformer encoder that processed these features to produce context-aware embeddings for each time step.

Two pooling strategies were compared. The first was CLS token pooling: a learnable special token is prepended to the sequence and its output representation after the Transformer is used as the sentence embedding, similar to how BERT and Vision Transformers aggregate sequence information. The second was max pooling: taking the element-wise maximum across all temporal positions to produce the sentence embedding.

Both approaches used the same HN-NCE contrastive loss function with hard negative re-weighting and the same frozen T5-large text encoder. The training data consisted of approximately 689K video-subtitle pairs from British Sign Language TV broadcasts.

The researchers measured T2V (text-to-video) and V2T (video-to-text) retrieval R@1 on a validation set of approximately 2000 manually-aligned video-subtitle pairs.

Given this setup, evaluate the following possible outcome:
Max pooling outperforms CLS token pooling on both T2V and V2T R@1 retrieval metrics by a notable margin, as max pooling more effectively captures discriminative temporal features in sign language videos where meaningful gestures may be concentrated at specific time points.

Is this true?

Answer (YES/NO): NO